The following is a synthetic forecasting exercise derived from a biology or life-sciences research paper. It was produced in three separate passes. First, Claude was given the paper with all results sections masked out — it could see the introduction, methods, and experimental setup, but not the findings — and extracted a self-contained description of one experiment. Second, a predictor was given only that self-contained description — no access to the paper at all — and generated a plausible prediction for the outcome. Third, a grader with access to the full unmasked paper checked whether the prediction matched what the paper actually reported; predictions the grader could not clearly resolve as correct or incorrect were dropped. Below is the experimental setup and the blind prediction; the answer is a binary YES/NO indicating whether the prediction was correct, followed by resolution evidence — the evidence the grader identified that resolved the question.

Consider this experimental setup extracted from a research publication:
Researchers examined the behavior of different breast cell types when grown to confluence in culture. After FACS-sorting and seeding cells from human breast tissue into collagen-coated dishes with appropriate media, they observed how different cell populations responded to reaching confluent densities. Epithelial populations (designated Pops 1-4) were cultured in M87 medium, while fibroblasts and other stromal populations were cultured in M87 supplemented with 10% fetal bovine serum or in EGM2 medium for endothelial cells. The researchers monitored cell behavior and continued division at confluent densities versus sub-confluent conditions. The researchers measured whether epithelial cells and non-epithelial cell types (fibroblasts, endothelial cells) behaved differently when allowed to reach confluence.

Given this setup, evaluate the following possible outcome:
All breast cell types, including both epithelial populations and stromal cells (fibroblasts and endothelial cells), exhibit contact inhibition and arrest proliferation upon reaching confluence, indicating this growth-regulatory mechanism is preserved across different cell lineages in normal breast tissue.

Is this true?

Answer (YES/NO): NO